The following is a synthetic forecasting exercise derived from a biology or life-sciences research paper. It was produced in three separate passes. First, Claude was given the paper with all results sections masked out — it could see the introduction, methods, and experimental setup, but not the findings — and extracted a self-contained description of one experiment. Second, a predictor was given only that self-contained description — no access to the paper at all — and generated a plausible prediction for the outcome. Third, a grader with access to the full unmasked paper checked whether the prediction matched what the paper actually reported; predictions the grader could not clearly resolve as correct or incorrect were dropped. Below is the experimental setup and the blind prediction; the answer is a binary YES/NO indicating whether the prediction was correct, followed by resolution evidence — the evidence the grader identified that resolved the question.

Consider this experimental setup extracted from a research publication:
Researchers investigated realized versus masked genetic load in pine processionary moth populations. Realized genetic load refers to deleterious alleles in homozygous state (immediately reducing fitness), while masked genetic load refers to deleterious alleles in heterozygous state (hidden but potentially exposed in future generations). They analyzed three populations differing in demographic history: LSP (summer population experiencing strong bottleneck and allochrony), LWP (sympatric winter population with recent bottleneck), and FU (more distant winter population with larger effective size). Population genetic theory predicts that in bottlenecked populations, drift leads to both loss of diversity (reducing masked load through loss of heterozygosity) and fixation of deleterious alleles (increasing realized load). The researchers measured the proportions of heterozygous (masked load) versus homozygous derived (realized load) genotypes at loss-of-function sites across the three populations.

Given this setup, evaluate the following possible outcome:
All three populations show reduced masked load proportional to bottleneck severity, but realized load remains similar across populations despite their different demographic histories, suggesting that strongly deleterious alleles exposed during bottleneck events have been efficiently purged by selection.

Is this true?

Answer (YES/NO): NO